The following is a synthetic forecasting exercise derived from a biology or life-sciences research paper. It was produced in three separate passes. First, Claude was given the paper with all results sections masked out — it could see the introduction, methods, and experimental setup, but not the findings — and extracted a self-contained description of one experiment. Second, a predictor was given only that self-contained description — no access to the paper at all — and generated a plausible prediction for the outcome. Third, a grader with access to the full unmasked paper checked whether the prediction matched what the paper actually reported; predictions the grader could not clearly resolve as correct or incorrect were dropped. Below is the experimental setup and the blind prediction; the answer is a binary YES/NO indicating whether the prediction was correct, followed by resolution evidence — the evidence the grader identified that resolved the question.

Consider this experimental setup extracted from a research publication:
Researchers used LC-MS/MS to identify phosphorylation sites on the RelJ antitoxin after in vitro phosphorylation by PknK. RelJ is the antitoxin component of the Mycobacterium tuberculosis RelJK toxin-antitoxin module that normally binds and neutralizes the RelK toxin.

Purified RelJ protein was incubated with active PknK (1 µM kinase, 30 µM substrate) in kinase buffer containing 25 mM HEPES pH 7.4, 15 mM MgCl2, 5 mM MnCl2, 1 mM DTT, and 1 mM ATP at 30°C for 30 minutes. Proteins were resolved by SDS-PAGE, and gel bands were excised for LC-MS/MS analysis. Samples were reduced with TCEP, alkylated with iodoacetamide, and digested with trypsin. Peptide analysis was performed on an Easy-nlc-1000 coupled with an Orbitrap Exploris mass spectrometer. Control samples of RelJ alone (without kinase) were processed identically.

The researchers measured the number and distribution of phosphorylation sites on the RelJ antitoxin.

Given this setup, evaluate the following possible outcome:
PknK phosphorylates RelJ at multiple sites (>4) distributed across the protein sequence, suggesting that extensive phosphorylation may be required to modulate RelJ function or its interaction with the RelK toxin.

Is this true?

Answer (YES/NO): NO